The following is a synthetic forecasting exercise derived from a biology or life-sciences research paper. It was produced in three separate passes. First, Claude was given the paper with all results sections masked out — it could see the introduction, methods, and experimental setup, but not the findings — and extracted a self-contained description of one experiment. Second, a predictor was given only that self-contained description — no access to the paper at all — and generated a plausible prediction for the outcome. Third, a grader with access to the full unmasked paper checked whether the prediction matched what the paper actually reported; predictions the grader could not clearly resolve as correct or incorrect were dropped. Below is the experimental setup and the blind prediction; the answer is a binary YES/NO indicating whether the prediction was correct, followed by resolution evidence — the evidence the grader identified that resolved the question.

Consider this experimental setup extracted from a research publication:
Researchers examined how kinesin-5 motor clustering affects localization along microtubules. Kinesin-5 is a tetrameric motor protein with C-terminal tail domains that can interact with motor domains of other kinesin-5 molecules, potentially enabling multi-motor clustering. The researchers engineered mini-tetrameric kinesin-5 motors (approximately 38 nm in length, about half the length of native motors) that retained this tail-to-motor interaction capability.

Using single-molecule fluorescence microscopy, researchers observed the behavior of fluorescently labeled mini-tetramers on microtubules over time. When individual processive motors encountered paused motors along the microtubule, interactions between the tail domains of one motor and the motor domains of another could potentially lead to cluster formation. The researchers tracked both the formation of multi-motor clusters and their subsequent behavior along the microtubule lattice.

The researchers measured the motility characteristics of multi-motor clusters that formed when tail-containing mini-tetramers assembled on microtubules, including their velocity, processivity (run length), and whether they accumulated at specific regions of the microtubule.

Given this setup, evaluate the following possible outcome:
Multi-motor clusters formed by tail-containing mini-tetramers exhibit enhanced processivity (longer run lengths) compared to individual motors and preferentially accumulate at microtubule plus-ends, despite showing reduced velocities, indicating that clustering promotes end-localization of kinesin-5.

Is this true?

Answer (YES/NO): YES